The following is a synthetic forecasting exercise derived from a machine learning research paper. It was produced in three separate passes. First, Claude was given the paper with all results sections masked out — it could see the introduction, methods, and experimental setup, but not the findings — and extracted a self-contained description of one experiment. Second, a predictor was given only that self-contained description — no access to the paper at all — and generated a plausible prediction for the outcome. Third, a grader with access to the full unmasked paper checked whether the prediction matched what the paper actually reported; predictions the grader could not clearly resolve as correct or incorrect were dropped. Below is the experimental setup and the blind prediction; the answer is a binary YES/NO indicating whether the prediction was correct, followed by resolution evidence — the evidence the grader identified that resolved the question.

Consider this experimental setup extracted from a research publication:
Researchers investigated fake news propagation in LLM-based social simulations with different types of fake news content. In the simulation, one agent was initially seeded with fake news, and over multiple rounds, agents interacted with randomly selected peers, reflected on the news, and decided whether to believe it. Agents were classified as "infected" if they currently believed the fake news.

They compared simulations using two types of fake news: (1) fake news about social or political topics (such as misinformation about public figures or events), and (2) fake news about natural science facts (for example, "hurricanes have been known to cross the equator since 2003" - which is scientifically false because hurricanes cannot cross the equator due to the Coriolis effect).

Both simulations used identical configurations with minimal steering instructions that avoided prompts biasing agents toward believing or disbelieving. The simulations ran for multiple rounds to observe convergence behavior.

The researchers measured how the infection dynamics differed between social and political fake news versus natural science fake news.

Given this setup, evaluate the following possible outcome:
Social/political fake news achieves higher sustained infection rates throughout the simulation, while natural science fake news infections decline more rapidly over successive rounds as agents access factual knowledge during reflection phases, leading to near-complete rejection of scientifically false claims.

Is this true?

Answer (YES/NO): YES